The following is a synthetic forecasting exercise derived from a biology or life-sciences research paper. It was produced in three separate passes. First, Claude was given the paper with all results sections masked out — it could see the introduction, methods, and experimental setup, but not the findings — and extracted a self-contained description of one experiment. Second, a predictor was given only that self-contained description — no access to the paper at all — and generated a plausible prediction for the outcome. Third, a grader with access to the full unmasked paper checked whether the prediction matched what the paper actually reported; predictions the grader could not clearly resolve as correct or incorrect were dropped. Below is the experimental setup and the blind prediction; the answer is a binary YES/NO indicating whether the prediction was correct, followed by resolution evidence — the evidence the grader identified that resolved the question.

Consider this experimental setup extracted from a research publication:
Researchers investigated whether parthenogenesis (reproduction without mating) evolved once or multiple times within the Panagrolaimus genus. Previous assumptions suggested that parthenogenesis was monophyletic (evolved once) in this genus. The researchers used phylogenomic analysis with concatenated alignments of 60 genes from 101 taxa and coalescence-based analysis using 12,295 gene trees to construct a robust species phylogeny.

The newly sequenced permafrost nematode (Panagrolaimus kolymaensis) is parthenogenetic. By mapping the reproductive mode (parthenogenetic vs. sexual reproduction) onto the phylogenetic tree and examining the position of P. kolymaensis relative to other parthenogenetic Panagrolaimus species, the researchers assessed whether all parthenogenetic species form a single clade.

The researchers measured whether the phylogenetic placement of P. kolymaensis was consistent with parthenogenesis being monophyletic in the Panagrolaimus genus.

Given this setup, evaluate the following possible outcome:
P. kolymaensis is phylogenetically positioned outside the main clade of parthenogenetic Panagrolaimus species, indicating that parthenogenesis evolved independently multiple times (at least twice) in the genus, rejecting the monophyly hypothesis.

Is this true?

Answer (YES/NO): YES